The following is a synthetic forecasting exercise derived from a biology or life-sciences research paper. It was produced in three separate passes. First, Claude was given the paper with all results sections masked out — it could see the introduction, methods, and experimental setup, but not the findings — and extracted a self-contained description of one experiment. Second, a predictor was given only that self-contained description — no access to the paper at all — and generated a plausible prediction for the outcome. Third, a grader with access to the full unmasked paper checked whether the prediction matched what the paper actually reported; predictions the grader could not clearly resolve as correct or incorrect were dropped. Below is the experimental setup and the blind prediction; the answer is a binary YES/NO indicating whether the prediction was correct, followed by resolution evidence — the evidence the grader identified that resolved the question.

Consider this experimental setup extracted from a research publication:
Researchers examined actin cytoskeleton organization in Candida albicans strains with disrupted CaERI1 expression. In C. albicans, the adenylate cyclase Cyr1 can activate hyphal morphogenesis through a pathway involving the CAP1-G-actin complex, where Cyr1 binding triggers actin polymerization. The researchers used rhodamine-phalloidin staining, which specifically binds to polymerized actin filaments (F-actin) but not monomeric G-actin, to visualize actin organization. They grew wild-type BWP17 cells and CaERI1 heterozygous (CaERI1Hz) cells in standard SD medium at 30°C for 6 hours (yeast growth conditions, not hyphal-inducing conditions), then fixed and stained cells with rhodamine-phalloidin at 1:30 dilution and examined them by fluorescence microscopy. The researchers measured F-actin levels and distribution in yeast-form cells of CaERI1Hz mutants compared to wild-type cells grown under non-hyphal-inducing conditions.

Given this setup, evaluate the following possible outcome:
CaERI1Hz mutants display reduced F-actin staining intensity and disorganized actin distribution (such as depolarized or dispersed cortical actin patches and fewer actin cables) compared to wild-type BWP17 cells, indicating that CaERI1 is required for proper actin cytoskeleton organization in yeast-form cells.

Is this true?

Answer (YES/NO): NO